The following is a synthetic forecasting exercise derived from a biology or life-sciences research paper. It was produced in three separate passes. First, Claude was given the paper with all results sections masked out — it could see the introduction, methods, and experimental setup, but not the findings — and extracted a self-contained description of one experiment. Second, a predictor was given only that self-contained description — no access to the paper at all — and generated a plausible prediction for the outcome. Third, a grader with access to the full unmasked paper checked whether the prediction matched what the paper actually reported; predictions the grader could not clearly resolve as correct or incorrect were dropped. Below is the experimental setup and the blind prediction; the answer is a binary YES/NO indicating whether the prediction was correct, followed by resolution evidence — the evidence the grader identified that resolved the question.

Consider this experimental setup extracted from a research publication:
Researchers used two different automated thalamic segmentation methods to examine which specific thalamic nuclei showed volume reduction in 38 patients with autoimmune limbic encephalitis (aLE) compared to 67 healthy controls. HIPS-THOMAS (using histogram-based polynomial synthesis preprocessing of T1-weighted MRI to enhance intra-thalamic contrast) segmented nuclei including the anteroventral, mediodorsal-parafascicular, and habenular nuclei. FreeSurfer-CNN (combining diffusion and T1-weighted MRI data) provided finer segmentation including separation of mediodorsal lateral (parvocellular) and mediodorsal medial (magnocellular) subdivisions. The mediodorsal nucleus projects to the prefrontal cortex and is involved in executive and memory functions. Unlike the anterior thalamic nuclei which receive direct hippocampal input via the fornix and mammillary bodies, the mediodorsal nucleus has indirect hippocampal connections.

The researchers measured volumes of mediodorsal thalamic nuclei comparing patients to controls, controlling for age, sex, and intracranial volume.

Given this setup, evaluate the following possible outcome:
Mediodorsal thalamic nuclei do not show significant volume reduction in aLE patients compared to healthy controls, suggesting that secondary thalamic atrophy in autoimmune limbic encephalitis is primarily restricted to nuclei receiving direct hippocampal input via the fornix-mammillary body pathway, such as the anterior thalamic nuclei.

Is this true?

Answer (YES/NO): NO